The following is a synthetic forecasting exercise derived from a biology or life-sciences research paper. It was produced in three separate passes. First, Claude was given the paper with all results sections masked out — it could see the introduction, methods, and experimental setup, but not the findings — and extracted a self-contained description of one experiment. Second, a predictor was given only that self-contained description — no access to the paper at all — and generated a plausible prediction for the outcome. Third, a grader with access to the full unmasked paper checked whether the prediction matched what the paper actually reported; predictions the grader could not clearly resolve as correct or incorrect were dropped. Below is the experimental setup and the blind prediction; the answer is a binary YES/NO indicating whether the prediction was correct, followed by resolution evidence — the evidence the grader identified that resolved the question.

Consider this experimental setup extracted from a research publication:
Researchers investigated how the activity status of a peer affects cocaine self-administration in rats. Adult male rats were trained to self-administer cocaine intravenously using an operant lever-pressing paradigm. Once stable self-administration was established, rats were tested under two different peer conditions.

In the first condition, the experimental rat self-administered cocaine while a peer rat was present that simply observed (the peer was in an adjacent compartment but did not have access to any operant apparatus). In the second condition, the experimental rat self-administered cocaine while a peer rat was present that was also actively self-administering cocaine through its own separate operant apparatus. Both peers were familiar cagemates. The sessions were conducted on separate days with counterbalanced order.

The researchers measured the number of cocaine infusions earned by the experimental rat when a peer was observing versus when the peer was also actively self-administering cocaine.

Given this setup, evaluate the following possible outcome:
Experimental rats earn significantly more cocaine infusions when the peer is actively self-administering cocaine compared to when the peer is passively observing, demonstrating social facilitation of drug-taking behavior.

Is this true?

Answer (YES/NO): NO